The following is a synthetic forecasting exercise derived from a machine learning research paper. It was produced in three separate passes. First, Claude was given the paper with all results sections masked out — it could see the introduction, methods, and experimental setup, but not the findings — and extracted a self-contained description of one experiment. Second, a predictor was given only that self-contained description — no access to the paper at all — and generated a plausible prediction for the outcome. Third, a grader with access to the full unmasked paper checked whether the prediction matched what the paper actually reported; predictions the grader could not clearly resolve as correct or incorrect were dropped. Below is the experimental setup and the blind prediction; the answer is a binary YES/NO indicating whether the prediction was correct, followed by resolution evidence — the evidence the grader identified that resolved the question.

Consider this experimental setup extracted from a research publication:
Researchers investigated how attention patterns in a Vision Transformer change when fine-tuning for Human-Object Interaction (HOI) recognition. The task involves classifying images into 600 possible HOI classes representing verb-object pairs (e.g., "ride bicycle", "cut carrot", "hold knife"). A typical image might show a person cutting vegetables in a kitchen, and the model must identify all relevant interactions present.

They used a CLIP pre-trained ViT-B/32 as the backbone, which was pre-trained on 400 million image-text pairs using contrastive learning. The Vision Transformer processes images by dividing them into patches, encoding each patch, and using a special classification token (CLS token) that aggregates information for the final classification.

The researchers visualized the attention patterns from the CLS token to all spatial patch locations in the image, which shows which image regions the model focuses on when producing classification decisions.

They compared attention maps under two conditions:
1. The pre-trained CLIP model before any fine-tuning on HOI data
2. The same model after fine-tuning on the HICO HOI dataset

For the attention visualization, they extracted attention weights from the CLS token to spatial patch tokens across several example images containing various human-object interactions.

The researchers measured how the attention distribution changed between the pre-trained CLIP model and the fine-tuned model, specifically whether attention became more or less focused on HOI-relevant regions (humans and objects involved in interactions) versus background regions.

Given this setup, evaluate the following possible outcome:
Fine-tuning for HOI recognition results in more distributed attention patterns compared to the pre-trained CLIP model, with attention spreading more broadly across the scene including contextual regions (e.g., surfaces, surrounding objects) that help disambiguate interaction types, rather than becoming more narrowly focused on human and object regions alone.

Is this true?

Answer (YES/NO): NO